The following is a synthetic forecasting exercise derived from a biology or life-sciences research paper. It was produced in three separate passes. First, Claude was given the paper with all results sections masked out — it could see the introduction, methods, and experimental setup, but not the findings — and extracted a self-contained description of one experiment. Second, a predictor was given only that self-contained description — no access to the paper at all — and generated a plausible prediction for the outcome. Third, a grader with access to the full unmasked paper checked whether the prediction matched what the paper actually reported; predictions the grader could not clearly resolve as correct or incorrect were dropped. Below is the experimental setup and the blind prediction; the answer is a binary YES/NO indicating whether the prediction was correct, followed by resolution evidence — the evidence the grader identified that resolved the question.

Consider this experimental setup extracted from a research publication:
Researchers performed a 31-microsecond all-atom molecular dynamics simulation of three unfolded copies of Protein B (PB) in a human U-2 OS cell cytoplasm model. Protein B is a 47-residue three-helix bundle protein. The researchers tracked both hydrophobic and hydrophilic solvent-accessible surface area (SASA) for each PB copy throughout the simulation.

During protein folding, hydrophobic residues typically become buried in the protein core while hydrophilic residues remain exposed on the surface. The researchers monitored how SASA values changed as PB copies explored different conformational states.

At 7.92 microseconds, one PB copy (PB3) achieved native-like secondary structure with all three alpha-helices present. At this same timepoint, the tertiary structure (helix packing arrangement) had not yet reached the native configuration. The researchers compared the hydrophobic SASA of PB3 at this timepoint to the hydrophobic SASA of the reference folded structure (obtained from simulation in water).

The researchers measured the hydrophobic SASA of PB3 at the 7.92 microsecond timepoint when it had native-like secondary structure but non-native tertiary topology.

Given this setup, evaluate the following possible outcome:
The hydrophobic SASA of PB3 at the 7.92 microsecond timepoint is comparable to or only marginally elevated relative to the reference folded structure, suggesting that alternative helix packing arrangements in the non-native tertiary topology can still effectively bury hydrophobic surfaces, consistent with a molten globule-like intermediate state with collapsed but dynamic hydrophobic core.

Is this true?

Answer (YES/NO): NO